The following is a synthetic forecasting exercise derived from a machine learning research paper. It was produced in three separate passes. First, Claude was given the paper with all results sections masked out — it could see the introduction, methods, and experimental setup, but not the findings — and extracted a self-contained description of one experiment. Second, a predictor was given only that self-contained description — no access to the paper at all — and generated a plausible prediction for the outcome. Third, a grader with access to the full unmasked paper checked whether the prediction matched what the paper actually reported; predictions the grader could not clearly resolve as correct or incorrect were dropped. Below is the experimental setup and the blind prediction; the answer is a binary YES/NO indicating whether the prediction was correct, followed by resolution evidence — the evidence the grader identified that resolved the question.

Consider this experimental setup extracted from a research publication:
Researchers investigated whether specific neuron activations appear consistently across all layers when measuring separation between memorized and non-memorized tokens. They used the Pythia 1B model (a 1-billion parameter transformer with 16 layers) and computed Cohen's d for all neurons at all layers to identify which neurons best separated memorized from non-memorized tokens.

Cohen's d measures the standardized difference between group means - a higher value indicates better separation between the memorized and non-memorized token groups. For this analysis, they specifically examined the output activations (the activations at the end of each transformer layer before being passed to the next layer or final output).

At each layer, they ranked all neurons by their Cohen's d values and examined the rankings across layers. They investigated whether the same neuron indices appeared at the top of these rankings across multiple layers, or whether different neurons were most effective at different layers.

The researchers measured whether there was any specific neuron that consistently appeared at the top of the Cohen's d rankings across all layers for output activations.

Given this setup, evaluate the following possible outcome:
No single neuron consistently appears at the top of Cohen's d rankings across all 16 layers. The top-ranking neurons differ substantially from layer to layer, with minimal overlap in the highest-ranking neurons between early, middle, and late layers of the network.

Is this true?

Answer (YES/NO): NO